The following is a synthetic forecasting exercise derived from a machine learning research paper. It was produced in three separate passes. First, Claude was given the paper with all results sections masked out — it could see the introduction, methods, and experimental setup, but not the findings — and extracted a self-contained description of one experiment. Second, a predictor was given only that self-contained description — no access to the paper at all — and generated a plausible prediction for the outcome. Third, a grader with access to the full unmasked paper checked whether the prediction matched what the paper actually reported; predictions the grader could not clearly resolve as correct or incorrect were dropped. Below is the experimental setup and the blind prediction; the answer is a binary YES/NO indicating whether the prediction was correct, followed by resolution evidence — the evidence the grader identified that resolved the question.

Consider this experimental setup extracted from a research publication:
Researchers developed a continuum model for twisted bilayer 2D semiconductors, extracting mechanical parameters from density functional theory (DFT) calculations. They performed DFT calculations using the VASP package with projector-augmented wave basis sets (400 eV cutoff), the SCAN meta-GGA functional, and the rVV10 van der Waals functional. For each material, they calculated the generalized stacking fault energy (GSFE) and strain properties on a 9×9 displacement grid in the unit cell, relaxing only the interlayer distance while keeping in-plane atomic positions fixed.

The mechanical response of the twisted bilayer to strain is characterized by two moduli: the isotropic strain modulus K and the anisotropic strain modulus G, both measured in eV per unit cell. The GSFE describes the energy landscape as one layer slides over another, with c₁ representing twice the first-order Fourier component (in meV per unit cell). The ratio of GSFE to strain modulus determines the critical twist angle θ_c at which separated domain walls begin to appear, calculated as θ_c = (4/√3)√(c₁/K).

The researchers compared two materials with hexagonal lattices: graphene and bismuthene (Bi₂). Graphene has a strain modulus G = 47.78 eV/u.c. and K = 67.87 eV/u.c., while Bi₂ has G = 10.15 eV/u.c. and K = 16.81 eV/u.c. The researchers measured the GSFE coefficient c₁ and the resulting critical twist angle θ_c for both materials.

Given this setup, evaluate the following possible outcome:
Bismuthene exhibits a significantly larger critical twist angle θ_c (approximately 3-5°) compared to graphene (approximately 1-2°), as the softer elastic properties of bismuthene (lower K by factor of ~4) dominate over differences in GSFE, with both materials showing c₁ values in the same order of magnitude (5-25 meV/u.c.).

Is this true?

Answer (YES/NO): NO